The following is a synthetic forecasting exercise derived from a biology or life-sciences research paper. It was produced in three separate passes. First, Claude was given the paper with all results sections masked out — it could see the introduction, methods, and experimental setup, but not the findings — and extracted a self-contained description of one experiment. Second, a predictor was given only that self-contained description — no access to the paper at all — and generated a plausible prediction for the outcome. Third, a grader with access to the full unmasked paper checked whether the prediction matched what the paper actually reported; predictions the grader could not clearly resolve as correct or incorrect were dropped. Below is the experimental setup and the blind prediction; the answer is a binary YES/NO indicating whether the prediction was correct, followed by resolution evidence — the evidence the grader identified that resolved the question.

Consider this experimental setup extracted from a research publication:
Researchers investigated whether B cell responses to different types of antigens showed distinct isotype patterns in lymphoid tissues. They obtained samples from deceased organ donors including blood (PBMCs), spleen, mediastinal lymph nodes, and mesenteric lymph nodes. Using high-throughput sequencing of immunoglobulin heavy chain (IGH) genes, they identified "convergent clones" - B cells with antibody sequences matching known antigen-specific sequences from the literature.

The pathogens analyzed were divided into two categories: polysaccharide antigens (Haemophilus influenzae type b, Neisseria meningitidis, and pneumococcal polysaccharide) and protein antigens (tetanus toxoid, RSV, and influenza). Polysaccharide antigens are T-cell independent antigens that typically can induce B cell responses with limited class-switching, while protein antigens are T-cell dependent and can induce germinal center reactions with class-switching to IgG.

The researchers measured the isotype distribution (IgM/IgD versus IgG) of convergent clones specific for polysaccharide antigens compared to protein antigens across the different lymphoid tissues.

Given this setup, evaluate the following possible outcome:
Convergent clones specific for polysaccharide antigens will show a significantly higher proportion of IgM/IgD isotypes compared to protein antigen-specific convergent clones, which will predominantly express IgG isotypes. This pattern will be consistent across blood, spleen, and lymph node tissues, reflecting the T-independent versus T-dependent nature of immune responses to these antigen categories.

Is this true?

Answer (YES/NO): NO